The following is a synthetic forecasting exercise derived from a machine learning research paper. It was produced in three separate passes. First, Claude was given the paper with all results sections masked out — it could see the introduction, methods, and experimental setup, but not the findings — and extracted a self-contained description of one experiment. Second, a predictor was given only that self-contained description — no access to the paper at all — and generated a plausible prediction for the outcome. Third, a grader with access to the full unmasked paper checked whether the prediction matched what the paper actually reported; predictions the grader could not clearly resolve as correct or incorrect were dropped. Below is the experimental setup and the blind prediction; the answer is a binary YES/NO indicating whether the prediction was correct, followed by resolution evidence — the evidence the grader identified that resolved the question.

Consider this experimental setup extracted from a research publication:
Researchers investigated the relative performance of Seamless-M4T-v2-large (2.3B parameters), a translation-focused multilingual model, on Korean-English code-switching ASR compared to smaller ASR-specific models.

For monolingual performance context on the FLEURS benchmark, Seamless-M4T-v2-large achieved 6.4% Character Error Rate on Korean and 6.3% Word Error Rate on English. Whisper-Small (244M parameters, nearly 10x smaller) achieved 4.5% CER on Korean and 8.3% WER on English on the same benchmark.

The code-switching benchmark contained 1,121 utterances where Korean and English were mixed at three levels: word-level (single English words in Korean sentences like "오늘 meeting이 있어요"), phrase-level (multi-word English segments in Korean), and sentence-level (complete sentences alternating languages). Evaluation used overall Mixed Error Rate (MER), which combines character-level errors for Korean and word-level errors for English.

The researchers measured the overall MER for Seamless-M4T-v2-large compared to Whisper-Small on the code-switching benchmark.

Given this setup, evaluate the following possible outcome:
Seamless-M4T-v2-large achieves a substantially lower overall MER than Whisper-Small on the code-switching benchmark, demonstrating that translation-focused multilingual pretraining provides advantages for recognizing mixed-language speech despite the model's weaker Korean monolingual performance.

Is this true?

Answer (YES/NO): NO